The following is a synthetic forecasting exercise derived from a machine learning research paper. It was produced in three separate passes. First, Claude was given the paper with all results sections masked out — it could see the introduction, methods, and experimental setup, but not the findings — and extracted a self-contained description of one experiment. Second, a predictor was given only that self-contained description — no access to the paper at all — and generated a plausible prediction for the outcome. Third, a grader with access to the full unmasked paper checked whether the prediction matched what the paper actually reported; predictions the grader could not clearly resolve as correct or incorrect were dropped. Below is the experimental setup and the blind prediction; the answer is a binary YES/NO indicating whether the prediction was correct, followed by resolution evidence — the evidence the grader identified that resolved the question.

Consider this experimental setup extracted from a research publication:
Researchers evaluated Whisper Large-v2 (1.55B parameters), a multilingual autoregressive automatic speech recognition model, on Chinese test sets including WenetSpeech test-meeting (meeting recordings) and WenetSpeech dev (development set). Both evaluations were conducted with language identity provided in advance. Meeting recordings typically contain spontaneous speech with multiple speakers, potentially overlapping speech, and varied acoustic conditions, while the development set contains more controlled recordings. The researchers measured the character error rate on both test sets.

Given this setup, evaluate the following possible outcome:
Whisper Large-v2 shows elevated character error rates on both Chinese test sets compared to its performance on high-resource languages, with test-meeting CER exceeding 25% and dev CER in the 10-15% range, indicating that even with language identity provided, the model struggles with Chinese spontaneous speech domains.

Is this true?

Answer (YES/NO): NO